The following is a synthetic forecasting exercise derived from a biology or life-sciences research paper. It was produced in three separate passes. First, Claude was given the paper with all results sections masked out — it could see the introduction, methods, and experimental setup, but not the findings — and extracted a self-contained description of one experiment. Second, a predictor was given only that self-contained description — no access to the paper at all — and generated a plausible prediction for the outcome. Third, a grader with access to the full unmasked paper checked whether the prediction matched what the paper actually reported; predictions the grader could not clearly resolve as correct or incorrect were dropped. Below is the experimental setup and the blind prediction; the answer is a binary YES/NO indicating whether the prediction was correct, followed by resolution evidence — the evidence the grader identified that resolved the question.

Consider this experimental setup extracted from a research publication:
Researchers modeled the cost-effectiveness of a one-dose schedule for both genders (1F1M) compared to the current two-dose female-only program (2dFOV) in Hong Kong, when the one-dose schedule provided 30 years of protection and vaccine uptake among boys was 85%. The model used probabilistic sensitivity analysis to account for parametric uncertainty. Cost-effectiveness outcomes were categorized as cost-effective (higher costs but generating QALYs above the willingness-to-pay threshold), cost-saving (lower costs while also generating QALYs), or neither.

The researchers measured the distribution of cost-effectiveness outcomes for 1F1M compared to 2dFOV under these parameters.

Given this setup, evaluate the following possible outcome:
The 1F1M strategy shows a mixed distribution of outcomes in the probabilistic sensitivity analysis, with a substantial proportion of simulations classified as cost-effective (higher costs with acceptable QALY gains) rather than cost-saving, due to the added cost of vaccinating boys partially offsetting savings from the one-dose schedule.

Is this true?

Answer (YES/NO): NO